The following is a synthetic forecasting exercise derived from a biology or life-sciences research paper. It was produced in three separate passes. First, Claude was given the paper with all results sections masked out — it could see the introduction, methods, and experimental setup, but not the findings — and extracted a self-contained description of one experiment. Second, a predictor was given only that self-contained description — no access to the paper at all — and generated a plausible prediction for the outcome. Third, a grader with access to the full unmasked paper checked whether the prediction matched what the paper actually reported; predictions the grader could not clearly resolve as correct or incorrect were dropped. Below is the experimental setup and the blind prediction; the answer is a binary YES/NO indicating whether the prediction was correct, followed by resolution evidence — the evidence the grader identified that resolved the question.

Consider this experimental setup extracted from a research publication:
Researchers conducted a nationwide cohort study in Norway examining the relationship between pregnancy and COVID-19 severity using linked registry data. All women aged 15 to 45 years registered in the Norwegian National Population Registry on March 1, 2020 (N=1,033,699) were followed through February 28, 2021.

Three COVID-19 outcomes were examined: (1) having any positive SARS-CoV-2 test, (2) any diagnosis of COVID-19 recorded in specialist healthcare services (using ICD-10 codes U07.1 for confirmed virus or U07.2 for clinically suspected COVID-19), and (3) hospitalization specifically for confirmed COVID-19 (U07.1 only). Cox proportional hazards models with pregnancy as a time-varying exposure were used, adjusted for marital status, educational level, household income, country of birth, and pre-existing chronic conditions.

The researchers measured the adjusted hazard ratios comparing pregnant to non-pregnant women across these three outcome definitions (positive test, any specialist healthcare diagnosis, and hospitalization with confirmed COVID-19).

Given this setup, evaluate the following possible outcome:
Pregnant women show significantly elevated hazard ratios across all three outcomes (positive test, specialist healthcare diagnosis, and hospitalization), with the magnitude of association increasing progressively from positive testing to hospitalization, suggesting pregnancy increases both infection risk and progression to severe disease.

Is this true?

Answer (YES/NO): NO